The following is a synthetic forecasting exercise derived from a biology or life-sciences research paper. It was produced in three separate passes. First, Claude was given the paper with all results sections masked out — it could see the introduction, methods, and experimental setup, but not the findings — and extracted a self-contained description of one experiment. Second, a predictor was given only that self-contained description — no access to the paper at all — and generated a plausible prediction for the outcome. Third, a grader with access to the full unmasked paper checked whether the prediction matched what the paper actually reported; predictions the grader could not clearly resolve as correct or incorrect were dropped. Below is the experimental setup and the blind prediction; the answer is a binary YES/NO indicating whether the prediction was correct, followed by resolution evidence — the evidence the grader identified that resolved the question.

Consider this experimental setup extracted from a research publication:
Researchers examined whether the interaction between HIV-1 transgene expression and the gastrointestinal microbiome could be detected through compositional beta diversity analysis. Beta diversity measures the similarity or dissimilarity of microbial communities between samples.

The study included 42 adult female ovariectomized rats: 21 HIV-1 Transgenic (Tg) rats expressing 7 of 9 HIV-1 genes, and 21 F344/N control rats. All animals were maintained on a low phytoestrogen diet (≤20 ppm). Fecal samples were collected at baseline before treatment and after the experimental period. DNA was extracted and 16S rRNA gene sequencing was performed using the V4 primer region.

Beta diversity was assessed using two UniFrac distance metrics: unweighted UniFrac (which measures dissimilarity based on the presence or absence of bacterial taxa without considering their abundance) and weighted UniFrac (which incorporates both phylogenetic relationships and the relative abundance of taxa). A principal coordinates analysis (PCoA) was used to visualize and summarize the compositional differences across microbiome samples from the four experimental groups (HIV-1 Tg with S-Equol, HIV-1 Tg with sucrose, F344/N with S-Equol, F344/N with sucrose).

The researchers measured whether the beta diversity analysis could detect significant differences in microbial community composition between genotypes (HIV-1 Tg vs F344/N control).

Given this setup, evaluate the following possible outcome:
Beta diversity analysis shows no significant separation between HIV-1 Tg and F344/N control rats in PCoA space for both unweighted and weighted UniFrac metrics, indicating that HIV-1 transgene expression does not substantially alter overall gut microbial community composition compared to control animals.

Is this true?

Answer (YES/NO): NO